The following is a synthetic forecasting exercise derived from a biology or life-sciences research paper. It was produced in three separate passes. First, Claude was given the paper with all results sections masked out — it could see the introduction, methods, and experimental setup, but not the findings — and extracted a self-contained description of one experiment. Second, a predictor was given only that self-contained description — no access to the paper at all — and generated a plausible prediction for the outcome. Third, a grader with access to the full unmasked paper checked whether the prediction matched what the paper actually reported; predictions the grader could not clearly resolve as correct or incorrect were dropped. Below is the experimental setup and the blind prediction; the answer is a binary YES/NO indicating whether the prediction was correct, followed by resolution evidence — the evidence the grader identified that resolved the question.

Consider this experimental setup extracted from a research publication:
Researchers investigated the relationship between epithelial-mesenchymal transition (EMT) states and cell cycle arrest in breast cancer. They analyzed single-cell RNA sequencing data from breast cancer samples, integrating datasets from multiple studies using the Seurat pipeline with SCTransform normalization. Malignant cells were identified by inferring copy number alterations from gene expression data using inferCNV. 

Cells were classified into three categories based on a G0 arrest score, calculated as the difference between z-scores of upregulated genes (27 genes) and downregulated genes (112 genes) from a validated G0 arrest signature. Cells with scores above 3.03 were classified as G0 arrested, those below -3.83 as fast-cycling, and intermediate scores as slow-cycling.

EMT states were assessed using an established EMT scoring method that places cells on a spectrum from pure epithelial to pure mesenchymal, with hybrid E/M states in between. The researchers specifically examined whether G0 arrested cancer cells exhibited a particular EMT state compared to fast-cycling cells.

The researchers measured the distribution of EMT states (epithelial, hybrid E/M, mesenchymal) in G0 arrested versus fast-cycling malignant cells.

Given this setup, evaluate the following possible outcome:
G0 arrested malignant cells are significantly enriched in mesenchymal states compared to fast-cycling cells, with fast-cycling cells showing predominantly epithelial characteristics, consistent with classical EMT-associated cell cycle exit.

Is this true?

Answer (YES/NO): NO